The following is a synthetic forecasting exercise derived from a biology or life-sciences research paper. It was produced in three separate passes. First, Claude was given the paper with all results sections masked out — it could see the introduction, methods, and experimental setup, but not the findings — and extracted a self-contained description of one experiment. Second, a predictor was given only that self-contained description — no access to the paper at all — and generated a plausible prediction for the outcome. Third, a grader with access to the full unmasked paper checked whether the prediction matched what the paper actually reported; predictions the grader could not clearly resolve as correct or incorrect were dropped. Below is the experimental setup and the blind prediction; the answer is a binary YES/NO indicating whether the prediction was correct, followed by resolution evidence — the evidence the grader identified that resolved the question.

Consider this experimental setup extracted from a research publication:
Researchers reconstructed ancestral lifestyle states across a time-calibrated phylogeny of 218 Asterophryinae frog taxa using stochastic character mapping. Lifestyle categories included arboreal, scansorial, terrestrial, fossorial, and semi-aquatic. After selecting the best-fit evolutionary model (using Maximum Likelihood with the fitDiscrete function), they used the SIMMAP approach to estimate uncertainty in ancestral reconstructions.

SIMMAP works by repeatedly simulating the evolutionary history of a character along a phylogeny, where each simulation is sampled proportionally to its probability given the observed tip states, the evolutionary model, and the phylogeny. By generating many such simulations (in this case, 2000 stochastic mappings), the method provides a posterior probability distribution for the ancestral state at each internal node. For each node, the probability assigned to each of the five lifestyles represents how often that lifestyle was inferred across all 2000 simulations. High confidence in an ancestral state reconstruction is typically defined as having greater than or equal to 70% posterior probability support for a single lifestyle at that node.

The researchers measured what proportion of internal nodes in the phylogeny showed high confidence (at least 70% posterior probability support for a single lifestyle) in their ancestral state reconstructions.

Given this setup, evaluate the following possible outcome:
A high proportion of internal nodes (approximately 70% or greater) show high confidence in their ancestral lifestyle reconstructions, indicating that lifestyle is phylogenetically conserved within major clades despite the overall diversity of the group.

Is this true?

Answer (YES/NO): YES